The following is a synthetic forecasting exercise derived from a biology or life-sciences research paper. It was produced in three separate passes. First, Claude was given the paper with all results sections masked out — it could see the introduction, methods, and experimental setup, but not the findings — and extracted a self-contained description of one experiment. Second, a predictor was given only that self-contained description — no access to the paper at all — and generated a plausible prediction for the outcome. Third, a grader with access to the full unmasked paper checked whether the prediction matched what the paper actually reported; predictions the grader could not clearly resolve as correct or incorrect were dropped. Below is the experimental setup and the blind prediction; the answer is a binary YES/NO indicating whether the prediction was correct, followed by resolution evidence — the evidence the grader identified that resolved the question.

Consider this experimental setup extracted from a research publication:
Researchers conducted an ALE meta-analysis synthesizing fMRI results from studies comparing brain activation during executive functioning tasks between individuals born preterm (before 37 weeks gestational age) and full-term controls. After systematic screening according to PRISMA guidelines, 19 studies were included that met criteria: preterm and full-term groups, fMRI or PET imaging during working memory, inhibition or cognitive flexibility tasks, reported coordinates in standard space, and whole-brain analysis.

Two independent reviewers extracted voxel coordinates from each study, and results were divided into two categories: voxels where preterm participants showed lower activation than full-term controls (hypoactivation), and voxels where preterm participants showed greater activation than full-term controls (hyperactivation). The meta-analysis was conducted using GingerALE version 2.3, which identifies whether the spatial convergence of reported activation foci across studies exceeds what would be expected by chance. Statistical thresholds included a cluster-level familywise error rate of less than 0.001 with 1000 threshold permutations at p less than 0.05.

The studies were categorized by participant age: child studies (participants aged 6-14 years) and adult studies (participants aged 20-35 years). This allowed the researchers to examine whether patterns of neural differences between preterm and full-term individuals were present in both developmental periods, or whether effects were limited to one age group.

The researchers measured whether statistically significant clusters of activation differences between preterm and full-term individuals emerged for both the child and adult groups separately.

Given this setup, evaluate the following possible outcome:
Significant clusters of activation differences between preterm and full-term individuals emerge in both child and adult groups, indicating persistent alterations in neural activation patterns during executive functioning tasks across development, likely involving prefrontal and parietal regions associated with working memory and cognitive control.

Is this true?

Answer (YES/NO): YES